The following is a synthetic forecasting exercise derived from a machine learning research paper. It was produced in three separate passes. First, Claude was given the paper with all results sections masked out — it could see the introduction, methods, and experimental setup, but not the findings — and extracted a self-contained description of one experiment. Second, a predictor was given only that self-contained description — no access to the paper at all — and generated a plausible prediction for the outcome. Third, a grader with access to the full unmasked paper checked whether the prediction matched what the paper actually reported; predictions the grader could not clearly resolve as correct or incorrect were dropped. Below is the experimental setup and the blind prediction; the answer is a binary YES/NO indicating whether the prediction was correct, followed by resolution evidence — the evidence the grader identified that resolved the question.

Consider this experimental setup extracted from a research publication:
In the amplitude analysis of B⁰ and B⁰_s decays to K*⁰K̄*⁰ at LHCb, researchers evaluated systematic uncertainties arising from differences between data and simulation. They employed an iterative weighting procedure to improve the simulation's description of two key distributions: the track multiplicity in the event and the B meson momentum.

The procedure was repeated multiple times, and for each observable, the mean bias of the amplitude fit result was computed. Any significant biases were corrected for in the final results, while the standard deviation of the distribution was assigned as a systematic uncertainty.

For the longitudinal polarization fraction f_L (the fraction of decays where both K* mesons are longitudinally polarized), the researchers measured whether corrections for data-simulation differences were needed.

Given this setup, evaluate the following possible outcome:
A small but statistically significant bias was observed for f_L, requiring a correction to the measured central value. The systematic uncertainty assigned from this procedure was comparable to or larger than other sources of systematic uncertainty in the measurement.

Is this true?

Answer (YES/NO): NO